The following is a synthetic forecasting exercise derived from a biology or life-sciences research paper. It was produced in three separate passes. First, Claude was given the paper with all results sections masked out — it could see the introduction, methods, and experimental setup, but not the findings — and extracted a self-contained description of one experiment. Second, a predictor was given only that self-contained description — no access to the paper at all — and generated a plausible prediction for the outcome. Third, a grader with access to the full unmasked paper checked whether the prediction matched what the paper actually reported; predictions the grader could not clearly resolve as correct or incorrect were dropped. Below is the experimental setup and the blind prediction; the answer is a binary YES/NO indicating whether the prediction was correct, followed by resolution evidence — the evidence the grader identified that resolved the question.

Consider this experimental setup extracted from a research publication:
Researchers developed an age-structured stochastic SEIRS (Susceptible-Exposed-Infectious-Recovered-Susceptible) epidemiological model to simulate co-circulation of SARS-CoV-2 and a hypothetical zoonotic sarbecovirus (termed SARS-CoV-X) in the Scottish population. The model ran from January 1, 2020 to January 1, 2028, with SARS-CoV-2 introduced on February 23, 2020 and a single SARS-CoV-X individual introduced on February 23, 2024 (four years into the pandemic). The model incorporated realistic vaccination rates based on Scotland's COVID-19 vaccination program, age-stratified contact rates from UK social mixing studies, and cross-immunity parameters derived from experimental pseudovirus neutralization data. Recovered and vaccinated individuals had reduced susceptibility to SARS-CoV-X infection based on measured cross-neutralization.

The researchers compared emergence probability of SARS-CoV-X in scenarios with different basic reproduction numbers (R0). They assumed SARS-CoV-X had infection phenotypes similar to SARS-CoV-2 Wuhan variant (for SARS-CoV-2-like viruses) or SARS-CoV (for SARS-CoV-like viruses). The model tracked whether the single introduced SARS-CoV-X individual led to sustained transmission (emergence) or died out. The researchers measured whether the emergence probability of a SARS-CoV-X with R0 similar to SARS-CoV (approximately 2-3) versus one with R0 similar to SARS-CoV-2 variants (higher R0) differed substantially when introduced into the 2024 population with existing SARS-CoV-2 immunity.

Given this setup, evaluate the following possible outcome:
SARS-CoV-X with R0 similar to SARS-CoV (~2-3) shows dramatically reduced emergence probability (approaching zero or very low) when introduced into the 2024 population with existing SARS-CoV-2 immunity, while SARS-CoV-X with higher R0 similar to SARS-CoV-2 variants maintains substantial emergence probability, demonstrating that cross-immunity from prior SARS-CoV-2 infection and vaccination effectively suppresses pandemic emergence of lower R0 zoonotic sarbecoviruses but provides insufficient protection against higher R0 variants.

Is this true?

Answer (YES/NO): NO